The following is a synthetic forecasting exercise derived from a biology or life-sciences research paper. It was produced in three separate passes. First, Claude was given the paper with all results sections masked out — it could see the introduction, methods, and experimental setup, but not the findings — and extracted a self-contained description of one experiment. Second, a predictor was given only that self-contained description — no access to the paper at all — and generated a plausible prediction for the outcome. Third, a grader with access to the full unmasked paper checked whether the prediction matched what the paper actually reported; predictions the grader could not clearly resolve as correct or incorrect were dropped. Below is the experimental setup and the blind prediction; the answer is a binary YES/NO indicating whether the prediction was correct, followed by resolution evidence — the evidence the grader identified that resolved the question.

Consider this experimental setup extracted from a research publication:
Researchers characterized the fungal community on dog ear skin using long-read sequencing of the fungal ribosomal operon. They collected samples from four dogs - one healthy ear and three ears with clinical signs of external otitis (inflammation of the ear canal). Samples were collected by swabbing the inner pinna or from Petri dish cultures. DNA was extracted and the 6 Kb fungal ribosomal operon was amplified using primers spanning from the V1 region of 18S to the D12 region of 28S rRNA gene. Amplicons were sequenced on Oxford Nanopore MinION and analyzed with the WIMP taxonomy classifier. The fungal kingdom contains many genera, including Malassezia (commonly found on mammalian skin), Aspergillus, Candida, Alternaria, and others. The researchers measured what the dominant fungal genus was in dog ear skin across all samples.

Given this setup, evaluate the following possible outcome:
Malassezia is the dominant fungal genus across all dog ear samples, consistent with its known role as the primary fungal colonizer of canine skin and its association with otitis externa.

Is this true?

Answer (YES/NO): YES